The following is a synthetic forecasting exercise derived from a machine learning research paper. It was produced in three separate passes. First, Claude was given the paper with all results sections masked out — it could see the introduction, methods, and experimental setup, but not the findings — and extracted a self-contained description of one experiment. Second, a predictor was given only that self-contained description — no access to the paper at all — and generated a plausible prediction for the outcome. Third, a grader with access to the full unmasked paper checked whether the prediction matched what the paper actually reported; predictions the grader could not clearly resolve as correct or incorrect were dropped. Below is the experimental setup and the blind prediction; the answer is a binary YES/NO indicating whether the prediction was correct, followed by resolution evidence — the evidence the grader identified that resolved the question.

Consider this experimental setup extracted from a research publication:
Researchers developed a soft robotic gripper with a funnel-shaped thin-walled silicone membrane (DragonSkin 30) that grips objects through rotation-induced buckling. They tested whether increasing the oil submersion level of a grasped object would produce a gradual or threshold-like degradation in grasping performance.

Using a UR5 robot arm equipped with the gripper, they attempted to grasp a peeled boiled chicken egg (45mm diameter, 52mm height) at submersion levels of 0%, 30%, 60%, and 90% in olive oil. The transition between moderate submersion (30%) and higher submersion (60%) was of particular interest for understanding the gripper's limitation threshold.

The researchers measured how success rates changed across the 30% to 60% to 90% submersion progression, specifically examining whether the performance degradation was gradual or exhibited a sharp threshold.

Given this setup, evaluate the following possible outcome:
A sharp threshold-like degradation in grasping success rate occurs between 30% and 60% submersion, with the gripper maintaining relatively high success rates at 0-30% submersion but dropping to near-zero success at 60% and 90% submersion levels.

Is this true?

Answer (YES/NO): YES